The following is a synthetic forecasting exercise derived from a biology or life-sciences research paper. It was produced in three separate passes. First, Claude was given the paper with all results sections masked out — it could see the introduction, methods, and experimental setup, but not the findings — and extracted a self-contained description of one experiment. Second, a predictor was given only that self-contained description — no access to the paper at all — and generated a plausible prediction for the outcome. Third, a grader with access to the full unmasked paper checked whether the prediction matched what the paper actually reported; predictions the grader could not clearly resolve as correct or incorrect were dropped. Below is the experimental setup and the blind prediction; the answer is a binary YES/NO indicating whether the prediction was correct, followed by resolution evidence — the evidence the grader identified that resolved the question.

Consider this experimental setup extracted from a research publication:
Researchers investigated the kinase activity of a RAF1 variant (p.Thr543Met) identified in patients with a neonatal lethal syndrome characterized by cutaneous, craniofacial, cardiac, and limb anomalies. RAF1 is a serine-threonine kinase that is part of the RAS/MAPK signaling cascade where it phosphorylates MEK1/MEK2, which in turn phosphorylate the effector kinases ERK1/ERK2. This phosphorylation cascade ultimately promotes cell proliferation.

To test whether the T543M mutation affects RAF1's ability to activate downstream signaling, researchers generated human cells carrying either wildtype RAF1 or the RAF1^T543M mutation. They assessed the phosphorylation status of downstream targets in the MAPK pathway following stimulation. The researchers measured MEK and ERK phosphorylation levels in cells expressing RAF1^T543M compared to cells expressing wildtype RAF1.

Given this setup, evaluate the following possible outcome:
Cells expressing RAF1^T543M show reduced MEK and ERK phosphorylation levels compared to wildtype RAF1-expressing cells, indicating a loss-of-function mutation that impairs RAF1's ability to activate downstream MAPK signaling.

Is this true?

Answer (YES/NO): YES